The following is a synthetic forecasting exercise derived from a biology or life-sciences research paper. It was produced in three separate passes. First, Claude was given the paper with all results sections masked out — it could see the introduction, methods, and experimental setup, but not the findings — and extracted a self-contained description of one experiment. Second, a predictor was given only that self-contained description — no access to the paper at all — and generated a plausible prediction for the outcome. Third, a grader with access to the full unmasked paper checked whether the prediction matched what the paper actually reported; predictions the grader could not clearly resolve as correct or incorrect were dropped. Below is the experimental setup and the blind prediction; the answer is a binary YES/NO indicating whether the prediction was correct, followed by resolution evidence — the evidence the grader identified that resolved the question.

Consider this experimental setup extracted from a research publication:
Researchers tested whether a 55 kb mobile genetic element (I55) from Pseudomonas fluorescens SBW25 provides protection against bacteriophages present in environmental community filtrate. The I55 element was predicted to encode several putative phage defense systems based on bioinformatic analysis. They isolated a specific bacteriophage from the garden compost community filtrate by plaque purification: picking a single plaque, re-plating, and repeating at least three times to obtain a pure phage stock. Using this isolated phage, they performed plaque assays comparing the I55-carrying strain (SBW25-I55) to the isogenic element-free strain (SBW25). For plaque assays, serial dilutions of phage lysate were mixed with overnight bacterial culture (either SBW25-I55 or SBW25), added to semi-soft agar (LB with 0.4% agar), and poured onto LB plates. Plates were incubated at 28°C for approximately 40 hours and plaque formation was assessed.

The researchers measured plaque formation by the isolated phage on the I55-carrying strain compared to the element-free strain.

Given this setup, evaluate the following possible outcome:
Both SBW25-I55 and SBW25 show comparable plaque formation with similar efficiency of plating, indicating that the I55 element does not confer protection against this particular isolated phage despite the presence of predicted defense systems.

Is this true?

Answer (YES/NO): NO